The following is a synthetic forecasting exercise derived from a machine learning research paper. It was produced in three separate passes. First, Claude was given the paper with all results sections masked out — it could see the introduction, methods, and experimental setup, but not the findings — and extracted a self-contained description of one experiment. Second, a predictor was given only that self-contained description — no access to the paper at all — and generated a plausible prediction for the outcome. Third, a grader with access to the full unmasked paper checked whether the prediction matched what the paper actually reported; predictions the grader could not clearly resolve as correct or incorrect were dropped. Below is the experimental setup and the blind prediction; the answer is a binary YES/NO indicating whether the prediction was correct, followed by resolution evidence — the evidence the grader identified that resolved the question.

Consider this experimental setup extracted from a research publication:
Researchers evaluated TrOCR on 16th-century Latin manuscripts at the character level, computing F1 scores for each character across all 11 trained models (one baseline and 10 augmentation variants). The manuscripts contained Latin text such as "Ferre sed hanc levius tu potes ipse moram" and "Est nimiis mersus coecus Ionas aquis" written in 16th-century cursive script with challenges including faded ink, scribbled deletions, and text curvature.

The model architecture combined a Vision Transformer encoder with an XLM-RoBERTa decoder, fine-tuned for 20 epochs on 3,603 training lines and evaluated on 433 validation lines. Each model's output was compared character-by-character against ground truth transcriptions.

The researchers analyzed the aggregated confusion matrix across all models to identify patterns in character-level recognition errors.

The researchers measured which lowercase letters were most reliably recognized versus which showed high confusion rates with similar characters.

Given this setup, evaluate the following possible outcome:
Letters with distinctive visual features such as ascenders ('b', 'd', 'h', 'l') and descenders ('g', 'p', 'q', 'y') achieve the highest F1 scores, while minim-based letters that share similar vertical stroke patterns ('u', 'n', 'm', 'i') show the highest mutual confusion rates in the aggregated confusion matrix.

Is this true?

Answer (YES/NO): NO